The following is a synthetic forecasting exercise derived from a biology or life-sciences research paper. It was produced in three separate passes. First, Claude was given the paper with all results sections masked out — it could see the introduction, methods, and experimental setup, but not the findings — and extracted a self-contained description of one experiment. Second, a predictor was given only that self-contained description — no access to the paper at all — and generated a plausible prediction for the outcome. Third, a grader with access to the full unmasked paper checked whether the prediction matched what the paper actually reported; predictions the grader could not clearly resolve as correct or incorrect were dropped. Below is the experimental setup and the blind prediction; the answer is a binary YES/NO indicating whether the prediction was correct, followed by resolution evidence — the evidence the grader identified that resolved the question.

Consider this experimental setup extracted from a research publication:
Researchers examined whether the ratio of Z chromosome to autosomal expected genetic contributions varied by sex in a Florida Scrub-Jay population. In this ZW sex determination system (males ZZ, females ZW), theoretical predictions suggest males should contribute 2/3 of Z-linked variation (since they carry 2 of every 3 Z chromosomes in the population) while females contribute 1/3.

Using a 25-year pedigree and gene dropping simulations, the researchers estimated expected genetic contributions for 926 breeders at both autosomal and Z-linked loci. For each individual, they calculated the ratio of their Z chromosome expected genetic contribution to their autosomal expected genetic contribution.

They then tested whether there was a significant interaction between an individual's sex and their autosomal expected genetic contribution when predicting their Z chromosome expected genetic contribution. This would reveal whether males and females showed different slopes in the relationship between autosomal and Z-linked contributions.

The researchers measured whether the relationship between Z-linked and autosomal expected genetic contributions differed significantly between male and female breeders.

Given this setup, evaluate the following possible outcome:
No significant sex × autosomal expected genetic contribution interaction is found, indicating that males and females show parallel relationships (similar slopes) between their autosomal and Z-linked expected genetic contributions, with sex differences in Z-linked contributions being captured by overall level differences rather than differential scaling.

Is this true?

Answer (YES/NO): NO